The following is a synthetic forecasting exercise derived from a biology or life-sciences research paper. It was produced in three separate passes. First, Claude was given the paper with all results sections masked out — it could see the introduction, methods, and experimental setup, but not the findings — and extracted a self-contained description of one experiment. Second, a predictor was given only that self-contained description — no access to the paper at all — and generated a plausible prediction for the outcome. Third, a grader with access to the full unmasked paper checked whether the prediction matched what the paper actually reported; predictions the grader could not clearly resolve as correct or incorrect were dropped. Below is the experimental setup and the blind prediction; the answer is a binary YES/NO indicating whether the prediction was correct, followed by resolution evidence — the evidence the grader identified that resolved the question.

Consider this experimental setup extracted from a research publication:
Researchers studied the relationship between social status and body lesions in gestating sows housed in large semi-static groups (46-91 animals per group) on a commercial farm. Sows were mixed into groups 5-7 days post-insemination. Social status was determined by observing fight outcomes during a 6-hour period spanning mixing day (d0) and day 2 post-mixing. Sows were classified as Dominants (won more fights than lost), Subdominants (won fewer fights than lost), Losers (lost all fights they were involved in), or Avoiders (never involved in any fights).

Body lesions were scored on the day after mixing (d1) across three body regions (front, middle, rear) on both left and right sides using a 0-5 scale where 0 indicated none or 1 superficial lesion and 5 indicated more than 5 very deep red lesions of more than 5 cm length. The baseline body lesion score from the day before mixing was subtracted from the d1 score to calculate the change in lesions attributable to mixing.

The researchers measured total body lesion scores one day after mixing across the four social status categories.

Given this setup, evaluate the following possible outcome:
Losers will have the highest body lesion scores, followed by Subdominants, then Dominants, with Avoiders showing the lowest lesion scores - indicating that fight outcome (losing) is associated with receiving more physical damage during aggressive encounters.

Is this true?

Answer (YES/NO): NO